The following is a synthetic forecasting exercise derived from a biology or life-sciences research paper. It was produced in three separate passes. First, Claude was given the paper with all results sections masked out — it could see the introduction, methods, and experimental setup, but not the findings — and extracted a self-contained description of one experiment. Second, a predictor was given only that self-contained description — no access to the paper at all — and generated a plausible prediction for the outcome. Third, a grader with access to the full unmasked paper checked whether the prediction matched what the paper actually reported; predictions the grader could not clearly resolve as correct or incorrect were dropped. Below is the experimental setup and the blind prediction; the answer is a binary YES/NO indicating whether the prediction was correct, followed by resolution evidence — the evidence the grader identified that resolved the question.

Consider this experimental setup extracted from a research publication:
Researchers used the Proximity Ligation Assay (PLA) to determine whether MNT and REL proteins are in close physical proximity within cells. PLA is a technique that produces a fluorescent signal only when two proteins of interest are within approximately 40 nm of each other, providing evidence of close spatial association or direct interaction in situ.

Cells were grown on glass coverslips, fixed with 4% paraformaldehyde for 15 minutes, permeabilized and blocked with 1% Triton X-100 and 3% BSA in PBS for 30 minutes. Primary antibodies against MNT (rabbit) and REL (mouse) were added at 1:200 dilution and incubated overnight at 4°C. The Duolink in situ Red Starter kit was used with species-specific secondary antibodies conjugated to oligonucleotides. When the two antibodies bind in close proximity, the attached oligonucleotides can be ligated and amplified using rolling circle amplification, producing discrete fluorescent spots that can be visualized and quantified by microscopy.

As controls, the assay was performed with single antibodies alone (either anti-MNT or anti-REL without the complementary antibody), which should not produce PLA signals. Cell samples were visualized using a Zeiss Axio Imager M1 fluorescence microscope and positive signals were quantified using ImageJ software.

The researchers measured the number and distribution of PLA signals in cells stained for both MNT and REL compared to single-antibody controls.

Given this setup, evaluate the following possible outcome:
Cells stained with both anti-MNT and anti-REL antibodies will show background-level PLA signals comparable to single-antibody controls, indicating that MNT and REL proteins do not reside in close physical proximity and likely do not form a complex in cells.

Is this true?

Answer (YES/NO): NO